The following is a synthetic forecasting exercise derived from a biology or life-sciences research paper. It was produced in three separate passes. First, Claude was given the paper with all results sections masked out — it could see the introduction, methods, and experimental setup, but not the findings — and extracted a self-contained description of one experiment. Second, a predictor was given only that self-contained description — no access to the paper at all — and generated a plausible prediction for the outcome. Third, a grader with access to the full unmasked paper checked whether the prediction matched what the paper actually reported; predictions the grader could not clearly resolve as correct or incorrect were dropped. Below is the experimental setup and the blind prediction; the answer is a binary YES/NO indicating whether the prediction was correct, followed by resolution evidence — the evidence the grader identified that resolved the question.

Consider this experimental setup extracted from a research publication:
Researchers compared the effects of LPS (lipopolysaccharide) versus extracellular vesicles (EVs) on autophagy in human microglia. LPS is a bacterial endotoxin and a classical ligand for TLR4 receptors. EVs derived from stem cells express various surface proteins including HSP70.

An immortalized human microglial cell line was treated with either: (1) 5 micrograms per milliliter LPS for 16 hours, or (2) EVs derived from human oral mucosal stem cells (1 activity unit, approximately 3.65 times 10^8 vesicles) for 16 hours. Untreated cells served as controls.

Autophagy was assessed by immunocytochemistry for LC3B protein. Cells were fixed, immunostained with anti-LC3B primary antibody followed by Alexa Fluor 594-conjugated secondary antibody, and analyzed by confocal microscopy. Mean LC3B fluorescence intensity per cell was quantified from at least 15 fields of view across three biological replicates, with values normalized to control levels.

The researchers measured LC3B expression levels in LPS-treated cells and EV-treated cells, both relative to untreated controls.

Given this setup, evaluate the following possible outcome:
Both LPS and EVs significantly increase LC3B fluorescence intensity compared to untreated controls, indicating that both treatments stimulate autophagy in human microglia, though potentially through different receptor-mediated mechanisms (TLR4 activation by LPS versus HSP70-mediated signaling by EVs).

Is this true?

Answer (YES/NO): YES